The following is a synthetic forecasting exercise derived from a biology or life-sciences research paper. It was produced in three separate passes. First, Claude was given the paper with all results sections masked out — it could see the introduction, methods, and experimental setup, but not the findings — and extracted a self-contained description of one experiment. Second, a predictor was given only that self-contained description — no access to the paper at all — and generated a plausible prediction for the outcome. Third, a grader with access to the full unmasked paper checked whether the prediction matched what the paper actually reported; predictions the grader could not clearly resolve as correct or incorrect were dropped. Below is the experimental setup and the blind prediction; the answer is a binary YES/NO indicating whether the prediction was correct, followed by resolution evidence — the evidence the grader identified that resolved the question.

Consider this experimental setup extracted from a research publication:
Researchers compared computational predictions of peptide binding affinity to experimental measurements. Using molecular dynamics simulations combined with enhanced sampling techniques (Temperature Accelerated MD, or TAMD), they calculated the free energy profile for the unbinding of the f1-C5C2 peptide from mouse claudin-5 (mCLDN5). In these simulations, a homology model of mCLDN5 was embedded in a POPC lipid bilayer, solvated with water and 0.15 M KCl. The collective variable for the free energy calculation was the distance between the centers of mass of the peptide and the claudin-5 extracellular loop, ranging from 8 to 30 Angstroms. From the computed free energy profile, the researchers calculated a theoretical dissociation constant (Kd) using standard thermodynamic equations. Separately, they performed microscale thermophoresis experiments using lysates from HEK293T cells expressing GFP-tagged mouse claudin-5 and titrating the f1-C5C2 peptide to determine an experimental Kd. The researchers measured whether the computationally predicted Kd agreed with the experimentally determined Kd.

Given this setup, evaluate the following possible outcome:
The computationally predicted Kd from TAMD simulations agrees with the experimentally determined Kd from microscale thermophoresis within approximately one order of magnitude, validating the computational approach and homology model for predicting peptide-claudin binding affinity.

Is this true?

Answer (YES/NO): YES